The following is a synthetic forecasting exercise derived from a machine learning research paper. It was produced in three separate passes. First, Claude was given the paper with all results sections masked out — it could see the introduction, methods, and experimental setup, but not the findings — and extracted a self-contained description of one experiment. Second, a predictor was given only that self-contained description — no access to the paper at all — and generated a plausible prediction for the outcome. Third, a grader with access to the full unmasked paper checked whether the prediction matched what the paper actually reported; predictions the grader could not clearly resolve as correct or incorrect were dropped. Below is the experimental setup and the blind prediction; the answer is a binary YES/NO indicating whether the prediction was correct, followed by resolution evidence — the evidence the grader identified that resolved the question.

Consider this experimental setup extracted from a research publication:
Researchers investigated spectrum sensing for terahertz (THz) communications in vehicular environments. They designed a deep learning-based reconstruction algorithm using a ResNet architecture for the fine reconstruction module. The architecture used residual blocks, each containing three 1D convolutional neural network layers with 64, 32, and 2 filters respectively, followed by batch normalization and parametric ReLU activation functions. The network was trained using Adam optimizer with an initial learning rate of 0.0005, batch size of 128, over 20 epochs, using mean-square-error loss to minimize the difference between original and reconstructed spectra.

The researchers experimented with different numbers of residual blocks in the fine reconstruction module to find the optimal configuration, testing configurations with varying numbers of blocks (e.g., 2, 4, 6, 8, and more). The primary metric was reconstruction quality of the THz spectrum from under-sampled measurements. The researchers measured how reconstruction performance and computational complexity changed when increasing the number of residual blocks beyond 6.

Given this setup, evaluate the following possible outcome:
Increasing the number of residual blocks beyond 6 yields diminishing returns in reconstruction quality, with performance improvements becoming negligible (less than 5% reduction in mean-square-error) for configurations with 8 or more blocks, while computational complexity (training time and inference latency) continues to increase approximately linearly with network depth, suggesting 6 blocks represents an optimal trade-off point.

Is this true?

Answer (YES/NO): NO